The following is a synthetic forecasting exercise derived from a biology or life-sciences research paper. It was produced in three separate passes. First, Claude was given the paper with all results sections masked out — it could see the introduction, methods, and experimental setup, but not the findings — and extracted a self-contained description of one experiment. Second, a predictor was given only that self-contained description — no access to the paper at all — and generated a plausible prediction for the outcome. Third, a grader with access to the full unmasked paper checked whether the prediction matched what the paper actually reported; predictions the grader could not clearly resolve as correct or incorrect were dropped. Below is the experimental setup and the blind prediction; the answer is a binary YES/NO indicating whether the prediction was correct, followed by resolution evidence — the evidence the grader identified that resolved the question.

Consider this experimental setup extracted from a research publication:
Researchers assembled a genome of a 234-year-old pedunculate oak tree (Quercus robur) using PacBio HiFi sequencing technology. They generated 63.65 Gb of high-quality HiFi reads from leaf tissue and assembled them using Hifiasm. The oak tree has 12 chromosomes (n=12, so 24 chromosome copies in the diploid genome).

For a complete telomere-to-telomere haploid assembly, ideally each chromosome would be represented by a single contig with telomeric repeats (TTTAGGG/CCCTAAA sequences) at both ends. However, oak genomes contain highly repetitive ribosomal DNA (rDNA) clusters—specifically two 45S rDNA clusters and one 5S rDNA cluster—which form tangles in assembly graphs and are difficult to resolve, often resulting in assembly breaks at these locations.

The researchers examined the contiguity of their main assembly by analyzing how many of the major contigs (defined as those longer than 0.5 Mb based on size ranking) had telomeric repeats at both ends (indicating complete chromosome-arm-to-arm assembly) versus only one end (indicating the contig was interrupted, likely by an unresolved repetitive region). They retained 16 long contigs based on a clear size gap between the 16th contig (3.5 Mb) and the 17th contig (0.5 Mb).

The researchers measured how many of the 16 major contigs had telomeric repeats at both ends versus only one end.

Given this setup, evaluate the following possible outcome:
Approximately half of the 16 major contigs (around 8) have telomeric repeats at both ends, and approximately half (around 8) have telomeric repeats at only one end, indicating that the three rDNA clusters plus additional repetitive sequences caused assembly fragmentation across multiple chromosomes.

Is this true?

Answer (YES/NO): YES